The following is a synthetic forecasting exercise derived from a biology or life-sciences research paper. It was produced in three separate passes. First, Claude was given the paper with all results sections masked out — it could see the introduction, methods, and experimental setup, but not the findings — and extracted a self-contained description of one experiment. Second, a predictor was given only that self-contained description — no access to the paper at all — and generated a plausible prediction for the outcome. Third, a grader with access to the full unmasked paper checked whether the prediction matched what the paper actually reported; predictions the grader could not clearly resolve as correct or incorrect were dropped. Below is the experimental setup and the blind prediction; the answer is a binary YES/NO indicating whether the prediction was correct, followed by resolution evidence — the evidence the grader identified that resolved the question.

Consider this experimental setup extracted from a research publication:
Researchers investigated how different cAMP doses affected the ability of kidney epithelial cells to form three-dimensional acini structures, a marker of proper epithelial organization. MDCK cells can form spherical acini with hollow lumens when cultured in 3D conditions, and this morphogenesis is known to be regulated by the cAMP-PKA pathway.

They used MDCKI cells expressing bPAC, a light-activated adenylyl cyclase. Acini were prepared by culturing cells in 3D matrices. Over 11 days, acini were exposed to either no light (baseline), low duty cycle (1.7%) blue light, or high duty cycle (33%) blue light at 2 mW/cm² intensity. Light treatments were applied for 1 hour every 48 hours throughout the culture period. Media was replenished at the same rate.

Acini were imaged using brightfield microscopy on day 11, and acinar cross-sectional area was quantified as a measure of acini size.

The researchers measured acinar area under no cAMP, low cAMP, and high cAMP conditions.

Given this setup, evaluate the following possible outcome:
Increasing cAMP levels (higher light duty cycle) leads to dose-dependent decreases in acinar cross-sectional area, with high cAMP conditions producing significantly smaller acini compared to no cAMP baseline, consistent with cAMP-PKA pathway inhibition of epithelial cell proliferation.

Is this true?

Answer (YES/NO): NO